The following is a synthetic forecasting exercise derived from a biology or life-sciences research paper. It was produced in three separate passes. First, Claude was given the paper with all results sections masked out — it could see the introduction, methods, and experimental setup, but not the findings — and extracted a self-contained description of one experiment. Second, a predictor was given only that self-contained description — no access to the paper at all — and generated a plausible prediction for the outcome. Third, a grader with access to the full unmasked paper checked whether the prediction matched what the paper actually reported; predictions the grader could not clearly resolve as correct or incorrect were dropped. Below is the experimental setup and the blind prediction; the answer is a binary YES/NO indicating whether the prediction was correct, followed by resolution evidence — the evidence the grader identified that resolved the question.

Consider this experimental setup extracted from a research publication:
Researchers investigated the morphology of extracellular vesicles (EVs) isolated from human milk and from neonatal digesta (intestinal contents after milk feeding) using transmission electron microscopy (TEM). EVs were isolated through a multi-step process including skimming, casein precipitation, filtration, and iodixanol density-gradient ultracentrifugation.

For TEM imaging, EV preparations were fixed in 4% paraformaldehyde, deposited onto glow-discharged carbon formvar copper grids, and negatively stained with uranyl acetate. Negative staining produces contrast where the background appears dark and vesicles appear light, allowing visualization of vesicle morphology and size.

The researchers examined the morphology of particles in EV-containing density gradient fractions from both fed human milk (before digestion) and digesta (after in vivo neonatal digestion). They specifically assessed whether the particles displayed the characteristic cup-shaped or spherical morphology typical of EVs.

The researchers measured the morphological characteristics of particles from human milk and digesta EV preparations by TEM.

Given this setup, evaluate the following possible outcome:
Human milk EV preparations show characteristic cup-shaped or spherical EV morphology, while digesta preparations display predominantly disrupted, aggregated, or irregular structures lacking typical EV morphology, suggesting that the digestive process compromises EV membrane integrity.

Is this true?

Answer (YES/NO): NO